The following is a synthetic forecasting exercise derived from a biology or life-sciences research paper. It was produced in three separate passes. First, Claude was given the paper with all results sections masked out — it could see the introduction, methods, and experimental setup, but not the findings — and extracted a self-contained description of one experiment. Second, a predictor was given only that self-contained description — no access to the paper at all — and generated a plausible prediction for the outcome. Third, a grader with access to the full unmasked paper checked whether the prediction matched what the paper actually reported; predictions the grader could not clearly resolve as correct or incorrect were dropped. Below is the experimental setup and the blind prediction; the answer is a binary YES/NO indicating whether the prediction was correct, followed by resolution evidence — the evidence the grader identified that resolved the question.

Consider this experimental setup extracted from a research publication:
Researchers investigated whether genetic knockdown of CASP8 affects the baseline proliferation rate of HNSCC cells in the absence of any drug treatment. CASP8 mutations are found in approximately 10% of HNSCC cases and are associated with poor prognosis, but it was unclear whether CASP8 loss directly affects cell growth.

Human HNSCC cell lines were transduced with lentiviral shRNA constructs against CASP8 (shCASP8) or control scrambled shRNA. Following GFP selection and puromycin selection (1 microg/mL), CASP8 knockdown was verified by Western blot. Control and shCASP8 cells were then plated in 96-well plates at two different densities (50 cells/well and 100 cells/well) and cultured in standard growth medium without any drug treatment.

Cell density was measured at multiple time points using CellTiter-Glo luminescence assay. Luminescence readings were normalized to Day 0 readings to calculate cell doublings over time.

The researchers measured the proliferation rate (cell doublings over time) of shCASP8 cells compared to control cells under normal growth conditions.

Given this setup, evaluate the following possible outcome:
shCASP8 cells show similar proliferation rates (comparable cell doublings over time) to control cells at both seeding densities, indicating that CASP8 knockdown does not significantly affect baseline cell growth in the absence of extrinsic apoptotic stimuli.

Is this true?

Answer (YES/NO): YES